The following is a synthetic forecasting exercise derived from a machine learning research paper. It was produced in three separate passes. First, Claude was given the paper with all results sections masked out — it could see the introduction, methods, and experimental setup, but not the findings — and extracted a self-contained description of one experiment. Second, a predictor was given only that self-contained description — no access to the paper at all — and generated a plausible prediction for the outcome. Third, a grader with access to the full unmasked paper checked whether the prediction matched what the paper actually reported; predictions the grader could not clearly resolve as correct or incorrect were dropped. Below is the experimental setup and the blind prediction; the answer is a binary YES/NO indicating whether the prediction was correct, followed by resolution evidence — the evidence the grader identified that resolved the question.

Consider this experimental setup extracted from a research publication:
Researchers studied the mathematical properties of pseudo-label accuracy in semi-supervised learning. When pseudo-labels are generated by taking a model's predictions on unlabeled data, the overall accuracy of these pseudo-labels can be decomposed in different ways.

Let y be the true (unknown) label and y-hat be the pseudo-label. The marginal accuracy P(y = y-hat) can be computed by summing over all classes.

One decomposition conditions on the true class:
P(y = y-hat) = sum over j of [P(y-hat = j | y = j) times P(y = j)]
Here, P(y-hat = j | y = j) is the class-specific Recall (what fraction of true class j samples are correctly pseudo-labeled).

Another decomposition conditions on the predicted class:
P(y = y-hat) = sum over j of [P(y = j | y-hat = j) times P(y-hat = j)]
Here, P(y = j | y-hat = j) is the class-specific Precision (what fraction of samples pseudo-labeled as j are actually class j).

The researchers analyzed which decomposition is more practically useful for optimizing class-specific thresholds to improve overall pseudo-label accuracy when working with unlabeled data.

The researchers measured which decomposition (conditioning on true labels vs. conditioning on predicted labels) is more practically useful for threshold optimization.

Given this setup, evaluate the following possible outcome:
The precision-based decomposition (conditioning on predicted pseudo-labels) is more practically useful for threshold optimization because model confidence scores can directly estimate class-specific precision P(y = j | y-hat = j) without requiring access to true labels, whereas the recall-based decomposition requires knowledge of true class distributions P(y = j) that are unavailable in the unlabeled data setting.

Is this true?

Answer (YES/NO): NO